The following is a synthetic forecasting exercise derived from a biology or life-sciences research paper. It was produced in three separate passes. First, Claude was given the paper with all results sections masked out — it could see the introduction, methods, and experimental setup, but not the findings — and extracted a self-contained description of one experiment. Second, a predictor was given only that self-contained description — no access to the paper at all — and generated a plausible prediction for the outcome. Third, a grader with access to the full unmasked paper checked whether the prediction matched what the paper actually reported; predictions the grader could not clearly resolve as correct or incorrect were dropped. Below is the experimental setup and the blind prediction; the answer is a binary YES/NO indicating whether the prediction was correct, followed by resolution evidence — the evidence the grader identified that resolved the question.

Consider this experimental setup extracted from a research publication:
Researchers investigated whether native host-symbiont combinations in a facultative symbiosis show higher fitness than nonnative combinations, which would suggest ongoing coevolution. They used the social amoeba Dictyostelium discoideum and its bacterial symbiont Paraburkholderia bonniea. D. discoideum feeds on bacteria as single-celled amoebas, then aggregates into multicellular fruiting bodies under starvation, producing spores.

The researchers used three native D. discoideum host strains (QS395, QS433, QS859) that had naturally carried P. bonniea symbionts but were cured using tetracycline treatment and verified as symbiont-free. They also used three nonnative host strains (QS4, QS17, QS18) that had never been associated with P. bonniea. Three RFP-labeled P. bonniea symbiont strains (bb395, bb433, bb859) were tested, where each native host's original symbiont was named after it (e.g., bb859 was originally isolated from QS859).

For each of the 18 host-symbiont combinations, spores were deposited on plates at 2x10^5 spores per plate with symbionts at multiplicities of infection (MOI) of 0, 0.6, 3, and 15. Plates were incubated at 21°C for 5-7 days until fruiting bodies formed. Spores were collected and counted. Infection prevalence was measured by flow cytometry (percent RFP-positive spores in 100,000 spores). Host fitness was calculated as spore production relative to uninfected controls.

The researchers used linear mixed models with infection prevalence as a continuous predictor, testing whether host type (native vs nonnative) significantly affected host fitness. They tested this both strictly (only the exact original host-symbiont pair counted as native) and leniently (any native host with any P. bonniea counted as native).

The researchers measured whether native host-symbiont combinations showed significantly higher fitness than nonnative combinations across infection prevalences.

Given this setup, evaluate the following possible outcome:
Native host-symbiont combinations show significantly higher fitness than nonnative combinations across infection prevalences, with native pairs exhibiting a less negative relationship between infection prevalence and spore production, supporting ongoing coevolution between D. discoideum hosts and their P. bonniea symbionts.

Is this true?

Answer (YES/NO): NO